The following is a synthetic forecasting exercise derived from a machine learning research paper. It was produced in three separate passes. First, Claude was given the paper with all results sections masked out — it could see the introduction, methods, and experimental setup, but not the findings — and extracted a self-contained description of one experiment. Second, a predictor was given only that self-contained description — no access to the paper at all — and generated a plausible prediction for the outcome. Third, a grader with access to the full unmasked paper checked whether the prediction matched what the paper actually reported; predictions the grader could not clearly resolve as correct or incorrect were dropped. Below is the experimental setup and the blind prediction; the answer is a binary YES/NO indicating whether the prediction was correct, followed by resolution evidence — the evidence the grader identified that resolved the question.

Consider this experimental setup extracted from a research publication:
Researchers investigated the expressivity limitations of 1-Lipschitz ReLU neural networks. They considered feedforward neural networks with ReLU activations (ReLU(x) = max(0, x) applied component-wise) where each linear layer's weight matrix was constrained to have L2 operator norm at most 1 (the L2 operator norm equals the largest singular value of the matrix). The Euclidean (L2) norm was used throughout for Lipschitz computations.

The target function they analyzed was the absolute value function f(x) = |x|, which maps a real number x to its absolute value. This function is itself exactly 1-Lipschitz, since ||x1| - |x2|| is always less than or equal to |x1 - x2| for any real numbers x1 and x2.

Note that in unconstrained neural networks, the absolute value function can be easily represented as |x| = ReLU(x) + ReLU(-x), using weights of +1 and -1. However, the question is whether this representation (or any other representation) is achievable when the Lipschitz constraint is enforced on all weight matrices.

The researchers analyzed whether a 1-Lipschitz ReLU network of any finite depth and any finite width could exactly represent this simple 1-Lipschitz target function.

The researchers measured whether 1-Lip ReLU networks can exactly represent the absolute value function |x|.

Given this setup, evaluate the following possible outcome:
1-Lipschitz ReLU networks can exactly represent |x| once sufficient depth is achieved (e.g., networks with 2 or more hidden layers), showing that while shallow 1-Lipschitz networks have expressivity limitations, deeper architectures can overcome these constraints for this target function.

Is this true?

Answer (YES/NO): NO